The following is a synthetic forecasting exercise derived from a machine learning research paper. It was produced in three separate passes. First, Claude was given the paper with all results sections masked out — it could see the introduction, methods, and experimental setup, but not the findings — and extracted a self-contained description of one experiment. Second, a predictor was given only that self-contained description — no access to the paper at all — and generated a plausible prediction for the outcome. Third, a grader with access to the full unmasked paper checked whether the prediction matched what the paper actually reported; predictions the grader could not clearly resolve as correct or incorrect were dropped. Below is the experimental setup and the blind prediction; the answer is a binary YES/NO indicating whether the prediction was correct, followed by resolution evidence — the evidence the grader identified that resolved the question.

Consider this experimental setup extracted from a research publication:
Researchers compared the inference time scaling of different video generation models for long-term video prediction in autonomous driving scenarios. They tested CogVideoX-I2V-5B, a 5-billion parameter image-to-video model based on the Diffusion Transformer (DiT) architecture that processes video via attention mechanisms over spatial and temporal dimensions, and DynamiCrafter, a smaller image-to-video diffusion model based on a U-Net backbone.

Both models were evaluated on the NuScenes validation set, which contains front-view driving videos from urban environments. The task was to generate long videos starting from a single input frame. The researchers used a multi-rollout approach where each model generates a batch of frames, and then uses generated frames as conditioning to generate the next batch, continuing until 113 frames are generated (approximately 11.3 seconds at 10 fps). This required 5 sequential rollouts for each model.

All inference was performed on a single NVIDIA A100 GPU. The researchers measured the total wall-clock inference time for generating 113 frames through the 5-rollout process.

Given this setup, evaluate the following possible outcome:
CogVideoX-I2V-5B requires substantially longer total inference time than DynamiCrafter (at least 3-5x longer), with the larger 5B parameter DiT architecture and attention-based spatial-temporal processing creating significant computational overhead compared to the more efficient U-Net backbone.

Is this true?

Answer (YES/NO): NO